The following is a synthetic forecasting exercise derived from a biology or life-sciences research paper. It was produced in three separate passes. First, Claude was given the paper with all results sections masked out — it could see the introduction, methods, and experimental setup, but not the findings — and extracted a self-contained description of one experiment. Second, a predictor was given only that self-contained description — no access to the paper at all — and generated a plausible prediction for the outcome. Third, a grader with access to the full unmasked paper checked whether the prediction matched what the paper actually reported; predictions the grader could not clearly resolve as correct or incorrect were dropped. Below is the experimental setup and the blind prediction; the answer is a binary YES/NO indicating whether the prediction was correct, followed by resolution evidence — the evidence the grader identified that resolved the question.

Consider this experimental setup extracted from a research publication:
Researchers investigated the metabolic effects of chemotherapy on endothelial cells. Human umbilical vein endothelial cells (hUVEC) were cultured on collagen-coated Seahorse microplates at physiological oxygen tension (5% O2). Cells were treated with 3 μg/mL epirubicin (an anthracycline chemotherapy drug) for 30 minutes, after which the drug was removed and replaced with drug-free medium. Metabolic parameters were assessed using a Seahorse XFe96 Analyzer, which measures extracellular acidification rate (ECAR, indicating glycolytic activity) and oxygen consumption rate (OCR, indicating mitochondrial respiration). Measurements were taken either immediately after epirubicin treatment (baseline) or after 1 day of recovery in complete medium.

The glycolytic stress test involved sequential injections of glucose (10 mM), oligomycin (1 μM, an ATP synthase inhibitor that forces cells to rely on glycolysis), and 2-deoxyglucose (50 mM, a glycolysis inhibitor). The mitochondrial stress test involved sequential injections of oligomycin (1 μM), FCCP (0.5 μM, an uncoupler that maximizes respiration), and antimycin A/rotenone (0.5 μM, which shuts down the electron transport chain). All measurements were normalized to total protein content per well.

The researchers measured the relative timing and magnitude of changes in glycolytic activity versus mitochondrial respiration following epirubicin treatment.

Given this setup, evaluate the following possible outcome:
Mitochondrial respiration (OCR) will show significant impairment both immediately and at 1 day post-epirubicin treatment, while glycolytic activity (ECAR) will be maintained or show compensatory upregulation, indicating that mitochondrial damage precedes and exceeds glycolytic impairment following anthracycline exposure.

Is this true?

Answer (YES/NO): NO